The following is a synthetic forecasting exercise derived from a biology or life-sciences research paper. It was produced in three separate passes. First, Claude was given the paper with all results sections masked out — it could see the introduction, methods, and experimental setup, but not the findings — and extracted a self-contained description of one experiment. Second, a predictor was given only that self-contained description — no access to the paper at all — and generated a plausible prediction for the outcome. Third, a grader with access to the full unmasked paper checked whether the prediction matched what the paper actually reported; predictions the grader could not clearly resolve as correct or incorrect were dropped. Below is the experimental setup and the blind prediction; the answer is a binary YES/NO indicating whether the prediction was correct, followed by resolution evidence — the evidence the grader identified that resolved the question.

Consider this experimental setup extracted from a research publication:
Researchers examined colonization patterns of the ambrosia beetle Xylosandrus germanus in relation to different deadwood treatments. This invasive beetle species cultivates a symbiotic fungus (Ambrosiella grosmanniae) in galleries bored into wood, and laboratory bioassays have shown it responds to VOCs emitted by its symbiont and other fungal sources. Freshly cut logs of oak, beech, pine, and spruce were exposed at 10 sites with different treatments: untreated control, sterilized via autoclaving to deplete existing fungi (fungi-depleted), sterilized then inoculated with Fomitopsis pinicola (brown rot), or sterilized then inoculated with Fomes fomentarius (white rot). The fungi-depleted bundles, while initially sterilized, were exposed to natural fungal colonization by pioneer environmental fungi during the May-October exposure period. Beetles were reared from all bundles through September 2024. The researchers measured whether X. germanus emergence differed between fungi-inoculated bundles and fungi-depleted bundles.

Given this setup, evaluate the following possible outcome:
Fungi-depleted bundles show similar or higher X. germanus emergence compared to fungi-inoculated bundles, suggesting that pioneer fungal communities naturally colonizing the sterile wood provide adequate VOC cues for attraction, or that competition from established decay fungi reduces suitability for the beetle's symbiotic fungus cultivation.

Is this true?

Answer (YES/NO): YES